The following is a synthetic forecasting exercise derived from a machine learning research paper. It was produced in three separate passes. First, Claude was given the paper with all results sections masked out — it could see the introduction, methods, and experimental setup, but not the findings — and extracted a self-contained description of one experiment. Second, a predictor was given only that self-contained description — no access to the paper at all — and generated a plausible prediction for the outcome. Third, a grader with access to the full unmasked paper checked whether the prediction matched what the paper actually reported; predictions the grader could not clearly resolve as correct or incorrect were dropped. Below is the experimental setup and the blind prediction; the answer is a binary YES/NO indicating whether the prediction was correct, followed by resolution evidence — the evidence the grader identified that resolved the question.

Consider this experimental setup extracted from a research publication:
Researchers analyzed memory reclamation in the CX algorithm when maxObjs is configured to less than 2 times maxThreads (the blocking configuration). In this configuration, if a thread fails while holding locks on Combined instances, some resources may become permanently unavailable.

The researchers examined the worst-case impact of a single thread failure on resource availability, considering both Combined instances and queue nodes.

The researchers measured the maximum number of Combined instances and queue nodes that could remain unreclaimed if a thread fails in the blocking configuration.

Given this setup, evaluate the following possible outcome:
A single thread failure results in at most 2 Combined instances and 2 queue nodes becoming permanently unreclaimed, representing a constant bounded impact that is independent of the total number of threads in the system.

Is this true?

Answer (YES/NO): NO